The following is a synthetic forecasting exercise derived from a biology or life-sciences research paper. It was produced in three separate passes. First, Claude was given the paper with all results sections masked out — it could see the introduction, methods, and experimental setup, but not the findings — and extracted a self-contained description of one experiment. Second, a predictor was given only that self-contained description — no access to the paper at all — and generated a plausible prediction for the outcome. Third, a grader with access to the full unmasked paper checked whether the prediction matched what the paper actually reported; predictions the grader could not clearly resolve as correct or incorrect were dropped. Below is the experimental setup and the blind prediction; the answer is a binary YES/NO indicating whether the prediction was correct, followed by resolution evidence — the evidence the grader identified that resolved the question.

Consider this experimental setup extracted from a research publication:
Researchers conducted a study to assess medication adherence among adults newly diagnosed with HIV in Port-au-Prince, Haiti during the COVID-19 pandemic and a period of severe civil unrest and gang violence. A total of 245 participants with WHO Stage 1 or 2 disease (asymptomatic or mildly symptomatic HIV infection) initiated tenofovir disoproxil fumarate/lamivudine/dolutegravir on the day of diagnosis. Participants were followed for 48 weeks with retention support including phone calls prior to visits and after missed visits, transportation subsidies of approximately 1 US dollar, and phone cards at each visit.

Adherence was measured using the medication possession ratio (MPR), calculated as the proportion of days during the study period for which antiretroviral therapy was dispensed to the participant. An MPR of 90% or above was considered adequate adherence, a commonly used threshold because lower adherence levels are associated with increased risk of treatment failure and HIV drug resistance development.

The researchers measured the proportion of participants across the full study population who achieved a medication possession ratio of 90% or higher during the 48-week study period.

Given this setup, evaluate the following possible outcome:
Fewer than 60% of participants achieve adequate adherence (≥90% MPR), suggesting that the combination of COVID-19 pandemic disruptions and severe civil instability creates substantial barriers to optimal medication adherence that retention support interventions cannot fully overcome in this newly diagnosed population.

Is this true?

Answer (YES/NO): NO